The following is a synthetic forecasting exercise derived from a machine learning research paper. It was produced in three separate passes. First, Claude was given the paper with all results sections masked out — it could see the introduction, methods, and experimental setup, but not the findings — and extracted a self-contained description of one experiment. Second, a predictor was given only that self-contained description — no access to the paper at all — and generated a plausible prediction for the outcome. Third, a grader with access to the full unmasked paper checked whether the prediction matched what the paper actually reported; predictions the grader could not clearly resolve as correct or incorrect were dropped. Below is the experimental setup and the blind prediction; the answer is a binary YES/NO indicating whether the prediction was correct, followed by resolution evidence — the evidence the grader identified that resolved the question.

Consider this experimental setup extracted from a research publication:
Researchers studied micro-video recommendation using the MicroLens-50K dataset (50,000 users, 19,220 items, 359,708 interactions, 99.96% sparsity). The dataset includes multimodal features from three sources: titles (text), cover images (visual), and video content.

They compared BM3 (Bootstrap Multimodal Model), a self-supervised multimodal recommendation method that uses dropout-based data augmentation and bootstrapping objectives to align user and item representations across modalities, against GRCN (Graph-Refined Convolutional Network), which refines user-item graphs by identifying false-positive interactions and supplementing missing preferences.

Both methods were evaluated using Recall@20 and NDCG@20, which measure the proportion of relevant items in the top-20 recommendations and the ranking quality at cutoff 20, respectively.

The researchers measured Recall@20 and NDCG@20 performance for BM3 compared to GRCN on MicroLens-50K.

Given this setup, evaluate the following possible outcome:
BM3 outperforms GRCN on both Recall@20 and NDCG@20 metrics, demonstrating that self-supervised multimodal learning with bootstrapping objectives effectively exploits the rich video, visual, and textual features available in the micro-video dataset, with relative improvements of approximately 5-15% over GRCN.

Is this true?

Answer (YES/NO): NO